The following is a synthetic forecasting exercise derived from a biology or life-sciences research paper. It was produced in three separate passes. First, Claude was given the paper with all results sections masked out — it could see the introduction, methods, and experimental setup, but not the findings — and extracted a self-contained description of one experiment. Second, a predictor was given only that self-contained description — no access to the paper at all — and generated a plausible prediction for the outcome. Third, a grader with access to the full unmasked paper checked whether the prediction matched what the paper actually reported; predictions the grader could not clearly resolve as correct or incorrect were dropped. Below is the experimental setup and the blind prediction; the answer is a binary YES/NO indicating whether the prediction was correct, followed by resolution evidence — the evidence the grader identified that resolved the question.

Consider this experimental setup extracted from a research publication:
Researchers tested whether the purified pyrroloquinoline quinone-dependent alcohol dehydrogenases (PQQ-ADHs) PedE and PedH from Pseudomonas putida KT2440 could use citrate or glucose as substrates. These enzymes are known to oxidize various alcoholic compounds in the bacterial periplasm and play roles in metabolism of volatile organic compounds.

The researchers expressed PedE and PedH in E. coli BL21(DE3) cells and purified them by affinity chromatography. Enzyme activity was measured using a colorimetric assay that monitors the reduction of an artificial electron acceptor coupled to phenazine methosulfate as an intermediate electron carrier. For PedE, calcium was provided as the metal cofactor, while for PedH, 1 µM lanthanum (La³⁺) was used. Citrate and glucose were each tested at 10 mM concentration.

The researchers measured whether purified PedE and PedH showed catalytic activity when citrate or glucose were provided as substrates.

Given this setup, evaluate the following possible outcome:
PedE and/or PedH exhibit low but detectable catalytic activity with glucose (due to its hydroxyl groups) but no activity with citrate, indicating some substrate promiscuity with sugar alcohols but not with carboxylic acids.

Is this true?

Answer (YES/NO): NO